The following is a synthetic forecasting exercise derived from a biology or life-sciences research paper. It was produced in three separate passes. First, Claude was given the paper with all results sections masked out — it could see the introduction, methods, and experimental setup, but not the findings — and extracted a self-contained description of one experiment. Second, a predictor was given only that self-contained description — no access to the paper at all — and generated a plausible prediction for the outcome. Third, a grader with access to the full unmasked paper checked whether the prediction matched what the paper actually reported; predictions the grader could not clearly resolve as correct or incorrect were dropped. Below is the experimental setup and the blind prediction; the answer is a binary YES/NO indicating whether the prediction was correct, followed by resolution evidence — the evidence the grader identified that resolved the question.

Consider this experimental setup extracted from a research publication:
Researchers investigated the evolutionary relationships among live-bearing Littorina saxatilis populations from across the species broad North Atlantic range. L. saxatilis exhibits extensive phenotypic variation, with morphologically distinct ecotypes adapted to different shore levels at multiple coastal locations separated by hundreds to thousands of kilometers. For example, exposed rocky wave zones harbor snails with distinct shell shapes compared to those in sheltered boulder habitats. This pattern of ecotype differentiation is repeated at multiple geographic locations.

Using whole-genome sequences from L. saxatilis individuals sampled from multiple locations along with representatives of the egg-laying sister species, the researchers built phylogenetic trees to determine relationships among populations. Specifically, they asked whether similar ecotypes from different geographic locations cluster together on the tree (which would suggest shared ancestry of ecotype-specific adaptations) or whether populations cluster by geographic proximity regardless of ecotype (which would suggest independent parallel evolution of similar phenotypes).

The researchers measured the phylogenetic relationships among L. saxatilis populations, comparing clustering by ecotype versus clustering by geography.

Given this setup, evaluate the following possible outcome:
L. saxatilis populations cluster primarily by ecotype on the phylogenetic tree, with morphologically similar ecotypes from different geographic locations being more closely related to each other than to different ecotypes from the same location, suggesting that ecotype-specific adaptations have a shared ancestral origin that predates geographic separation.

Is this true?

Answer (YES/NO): NO